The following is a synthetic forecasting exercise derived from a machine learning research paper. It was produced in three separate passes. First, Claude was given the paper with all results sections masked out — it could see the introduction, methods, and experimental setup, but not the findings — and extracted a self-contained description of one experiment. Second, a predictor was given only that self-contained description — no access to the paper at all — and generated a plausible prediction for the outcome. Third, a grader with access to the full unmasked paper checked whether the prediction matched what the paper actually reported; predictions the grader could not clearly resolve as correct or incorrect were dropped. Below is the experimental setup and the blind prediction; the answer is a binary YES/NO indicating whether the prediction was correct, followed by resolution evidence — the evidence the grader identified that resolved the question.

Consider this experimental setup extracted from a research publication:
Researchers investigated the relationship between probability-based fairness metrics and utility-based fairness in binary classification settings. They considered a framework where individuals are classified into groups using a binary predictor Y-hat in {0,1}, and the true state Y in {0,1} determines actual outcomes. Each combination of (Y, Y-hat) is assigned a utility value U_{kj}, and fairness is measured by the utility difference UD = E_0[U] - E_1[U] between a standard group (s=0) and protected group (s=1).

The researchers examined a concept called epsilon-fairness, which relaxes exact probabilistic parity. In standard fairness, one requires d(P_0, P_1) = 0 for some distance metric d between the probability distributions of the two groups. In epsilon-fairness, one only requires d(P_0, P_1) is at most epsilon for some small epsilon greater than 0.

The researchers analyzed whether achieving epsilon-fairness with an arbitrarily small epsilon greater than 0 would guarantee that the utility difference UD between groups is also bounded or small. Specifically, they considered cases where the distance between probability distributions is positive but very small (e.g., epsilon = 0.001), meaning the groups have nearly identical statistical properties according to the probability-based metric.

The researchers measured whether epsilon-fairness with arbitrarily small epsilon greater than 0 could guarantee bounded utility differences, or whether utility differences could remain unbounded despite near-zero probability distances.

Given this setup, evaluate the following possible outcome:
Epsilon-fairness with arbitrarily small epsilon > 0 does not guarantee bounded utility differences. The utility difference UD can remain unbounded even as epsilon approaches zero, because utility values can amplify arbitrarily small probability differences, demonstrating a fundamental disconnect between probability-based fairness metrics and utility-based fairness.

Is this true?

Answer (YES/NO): YES